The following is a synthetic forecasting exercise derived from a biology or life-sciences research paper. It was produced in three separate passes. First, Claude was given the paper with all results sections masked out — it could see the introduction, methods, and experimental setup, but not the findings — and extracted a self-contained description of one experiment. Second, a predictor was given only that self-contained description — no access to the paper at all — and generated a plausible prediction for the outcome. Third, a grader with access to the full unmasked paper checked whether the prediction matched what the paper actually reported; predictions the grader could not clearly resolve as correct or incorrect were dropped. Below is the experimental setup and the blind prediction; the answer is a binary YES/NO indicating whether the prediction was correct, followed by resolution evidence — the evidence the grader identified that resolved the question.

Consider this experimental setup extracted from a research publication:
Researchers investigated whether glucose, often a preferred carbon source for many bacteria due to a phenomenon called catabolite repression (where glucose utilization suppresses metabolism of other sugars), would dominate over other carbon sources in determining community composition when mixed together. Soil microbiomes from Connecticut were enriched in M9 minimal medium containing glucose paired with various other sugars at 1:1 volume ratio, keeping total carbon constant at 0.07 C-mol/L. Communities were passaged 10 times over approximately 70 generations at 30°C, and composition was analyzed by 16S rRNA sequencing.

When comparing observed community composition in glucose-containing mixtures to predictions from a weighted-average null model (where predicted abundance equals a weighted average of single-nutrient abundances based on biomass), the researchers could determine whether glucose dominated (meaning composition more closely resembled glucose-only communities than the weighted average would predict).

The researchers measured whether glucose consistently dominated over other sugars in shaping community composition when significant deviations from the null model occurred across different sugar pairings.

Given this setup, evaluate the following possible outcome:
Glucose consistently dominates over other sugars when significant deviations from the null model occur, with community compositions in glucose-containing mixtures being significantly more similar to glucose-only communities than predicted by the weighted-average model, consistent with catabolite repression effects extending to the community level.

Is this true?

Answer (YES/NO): NO